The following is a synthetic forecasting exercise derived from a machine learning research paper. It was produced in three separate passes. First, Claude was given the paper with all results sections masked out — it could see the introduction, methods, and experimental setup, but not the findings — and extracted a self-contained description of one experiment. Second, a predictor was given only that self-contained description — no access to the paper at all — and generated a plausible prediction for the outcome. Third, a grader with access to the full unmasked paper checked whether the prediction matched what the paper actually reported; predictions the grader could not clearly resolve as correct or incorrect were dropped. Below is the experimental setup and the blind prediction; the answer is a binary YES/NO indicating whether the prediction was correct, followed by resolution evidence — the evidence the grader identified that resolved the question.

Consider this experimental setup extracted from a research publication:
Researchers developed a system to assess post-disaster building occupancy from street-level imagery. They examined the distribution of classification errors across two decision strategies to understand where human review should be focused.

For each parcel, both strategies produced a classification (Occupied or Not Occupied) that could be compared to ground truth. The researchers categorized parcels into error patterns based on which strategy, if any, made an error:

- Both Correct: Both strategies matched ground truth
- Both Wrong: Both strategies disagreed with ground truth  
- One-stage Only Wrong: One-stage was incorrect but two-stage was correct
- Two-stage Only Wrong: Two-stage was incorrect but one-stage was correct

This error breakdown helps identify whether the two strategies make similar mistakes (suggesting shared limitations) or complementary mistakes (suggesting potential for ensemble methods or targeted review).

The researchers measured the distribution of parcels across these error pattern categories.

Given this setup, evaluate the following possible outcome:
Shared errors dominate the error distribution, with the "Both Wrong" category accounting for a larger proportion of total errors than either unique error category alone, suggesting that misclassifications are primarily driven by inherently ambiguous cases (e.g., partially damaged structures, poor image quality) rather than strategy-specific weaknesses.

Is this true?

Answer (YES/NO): YES